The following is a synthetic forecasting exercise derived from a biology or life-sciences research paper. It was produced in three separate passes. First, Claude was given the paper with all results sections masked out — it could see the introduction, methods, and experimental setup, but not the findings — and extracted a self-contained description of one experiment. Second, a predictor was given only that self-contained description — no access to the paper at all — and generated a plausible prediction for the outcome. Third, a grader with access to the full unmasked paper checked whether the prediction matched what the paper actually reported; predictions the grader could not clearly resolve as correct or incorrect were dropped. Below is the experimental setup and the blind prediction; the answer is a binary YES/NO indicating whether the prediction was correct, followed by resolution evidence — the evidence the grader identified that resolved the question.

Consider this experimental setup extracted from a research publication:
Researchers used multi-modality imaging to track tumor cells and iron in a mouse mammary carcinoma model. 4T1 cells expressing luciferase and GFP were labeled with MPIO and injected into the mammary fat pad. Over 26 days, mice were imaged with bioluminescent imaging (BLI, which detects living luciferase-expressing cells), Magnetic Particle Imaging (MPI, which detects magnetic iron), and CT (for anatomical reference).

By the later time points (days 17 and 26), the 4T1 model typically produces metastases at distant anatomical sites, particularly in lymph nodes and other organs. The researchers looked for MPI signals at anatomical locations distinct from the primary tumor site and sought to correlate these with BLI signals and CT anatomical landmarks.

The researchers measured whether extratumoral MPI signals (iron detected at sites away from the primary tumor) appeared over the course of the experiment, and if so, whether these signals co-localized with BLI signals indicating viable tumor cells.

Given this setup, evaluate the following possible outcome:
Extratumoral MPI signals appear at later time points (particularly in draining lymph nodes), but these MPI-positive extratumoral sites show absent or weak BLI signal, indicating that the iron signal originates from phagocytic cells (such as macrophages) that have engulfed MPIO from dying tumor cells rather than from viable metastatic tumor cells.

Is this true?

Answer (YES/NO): NO